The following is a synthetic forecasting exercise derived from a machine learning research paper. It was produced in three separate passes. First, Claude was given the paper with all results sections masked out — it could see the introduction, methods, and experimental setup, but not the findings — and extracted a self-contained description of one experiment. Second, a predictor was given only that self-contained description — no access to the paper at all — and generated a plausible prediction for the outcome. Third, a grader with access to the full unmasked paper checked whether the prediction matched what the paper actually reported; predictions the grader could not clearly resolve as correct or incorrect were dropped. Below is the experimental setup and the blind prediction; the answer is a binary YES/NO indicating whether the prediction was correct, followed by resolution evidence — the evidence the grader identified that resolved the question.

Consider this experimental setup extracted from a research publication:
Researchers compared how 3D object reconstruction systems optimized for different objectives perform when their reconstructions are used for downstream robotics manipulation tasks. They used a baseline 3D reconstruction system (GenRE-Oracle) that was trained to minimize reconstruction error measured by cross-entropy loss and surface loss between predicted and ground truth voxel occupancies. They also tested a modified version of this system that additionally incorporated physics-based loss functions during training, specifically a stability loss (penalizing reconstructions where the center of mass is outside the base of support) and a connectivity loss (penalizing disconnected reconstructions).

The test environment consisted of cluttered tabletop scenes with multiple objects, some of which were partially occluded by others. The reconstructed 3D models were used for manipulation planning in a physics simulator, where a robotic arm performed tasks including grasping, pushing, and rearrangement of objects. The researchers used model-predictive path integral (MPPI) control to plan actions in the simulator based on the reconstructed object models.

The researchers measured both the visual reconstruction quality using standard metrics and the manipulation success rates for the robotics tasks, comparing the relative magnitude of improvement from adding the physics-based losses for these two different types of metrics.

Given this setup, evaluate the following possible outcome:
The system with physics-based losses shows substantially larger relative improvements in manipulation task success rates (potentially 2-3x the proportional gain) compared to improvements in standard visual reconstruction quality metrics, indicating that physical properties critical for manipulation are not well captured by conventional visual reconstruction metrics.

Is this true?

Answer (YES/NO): NO